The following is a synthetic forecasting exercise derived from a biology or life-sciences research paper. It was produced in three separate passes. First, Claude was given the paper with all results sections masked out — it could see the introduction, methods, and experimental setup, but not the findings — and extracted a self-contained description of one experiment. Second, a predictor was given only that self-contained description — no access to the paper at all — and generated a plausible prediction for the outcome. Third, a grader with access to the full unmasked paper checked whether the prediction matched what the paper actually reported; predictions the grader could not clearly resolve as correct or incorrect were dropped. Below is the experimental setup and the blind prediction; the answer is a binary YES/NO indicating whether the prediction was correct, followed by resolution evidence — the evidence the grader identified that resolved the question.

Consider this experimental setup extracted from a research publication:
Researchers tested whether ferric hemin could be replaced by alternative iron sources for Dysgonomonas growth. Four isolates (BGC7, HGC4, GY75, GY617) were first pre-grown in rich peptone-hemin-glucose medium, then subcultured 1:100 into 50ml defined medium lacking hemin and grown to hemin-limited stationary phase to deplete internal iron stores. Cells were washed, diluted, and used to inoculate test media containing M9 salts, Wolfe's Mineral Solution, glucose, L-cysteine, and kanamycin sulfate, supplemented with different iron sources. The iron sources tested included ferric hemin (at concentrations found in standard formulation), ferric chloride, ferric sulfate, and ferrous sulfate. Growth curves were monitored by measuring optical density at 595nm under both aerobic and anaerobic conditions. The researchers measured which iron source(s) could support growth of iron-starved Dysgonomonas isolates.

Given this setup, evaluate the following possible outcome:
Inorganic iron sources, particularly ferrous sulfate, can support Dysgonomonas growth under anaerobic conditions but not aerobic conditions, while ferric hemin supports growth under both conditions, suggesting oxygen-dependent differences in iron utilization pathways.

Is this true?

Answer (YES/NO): NO